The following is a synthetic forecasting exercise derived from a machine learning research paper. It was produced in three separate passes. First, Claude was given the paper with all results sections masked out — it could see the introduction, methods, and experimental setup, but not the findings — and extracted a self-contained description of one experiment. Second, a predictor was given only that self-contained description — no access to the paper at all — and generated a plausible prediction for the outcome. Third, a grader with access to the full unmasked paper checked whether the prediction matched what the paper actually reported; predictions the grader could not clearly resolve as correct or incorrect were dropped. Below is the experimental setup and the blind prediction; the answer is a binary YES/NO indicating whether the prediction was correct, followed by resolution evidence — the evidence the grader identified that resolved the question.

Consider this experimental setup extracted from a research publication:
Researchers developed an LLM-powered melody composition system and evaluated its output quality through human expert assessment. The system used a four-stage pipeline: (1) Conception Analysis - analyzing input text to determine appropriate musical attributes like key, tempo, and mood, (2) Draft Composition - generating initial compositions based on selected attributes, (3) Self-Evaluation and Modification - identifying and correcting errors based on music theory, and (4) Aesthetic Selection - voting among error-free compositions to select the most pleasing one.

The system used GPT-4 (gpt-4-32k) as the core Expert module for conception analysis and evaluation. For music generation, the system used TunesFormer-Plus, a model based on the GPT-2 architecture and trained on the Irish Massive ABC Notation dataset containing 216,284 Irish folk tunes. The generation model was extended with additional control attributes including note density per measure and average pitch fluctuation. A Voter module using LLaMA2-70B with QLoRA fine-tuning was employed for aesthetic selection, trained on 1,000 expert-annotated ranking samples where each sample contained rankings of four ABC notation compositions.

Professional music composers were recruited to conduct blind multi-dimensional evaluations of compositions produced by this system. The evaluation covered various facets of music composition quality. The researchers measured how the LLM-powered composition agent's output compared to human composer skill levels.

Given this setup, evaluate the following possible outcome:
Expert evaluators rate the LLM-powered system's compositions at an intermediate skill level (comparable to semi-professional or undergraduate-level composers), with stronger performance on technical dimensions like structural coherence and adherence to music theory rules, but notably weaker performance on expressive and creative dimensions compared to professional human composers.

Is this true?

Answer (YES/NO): NO